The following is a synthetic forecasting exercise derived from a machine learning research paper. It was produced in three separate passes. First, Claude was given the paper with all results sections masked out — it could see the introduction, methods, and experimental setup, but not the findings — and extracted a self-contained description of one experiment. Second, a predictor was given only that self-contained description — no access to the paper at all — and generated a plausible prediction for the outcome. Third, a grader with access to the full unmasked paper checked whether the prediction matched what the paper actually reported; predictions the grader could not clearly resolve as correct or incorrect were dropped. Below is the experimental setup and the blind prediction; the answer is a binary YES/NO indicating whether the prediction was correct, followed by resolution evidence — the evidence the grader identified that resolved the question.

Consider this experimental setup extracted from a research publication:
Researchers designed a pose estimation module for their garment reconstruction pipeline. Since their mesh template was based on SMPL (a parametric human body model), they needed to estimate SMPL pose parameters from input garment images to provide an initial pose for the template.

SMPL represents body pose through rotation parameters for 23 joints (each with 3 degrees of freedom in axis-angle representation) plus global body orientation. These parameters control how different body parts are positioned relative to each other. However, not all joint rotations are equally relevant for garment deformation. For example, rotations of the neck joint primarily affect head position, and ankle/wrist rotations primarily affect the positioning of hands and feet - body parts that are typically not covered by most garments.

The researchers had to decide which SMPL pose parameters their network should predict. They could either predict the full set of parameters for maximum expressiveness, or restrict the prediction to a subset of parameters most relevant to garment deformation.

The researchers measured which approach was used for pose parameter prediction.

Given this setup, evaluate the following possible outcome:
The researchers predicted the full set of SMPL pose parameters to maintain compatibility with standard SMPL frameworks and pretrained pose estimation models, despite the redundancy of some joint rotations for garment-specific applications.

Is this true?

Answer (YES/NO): NO